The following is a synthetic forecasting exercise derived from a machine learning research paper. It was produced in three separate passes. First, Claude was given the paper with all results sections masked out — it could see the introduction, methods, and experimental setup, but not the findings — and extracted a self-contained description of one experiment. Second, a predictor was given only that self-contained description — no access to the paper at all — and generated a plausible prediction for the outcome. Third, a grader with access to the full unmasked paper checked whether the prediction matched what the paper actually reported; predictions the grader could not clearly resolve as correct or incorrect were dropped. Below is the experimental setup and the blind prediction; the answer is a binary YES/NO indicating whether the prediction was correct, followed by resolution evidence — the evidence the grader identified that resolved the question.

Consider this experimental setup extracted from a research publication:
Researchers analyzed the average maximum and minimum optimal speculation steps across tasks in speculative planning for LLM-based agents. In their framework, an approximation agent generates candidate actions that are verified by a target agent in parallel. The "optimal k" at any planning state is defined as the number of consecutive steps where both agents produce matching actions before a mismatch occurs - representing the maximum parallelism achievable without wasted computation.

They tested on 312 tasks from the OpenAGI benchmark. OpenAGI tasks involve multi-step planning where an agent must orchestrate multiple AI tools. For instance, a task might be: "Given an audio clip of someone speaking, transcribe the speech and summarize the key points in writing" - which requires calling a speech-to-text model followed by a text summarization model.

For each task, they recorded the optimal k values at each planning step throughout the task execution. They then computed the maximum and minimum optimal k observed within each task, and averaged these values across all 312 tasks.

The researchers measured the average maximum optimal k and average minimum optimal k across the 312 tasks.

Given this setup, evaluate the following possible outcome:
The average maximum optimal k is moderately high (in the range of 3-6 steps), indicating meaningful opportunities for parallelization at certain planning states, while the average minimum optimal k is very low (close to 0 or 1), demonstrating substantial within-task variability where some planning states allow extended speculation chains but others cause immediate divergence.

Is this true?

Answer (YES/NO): NO